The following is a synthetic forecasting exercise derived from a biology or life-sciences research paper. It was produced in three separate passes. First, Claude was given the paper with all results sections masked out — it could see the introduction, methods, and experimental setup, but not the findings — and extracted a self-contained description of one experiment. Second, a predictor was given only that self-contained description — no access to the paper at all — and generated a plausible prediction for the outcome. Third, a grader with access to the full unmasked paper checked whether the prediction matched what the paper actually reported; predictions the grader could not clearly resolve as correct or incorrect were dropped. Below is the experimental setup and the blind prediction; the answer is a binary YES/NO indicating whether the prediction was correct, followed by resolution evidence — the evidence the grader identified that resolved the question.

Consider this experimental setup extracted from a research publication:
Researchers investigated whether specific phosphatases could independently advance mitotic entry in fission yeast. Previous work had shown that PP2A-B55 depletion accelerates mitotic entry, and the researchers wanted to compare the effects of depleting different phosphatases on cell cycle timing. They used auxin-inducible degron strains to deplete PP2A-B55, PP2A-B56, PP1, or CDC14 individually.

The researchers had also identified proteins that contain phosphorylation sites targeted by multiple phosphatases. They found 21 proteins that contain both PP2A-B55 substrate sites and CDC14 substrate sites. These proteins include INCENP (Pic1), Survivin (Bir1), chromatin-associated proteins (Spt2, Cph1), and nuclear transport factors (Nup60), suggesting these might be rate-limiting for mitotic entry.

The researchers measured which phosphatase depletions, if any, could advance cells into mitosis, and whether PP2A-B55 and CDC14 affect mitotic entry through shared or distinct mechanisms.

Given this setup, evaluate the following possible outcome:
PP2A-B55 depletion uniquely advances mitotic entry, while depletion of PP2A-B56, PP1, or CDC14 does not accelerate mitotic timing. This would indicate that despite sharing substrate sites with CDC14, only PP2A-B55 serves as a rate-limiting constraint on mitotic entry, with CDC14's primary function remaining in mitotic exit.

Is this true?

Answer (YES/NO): NO